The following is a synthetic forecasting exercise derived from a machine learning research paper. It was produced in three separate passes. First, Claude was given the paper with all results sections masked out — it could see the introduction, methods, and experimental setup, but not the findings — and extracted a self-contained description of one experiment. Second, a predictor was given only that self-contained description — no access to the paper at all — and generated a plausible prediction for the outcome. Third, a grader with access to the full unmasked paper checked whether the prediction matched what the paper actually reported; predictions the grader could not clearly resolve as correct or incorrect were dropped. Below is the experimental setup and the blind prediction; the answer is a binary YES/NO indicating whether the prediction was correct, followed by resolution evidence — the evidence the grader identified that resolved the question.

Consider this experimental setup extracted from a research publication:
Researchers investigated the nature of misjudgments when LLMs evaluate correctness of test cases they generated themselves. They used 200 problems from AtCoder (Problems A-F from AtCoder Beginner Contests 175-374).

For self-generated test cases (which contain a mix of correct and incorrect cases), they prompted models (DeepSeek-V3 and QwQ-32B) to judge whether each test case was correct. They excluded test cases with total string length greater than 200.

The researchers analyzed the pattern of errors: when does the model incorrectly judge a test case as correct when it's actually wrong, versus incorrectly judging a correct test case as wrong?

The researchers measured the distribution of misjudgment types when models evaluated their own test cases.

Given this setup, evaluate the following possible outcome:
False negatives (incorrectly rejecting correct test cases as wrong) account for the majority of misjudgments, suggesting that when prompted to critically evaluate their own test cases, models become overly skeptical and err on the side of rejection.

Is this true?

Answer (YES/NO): NO